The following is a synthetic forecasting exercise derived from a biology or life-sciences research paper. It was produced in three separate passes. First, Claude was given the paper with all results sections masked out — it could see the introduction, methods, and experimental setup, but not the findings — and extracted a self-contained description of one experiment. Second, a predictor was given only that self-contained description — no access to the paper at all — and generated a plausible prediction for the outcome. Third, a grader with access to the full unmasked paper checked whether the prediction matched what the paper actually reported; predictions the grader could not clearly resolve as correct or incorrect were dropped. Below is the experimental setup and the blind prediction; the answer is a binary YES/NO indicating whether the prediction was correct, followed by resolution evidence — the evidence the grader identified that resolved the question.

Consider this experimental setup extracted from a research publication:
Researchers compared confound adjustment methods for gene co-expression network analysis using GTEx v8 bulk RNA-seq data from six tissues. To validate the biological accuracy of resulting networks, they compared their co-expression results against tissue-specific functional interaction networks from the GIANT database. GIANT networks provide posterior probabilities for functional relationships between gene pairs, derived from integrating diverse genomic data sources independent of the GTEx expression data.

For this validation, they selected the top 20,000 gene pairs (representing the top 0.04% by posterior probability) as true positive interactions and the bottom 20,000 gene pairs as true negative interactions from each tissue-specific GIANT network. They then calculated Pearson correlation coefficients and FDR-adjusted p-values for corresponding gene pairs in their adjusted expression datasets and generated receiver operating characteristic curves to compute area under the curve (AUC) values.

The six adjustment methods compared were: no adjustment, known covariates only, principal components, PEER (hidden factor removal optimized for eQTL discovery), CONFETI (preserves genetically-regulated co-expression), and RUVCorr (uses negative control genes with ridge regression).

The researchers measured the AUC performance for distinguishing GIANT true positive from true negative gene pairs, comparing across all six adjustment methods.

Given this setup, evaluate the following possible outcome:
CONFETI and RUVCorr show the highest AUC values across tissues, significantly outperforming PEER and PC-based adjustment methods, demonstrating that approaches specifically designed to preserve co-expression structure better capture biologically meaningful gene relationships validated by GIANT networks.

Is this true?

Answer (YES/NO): NO